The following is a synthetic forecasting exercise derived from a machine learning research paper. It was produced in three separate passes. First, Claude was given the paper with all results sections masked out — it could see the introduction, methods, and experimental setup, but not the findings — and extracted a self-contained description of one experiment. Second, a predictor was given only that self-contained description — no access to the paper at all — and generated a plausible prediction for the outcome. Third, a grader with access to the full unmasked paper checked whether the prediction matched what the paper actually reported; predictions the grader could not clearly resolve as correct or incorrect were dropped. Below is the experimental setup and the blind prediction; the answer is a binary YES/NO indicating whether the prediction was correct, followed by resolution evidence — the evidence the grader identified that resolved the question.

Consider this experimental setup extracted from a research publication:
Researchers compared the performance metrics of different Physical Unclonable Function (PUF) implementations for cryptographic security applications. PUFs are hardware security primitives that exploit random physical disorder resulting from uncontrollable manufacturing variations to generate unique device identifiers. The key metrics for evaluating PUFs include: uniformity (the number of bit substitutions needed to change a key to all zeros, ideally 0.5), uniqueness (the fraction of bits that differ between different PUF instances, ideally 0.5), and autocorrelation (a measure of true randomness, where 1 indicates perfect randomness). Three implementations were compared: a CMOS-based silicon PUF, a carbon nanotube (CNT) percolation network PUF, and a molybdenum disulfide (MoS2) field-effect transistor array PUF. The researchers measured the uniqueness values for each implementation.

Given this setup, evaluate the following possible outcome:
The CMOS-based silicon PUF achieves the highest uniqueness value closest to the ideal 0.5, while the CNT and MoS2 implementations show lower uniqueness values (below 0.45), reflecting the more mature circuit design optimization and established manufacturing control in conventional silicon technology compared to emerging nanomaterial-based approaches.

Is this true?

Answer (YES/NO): NO